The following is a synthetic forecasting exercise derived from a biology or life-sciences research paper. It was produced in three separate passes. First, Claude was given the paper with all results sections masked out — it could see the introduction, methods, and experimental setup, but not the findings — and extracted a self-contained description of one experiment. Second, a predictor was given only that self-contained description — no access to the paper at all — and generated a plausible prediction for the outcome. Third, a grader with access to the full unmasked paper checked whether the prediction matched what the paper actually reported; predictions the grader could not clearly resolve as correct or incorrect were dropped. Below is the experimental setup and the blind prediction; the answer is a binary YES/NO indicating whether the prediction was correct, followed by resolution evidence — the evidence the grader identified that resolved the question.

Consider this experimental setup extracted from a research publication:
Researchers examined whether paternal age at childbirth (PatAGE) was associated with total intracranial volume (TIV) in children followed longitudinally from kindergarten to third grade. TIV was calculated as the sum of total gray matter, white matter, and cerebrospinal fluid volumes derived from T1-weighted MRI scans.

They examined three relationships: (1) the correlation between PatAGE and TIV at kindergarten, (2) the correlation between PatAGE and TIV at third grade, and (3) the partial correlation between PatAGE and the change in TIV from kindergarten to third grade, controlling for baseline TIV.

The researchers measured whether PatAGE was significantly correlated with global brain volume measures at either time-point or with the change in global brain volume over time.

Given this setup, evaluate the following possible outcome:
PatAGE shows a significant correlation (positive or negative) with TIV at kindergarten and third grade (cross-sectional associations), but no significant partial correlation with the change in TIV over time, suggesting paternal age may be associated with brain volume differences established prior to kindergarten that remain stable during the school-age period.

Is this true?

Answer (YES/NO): NO